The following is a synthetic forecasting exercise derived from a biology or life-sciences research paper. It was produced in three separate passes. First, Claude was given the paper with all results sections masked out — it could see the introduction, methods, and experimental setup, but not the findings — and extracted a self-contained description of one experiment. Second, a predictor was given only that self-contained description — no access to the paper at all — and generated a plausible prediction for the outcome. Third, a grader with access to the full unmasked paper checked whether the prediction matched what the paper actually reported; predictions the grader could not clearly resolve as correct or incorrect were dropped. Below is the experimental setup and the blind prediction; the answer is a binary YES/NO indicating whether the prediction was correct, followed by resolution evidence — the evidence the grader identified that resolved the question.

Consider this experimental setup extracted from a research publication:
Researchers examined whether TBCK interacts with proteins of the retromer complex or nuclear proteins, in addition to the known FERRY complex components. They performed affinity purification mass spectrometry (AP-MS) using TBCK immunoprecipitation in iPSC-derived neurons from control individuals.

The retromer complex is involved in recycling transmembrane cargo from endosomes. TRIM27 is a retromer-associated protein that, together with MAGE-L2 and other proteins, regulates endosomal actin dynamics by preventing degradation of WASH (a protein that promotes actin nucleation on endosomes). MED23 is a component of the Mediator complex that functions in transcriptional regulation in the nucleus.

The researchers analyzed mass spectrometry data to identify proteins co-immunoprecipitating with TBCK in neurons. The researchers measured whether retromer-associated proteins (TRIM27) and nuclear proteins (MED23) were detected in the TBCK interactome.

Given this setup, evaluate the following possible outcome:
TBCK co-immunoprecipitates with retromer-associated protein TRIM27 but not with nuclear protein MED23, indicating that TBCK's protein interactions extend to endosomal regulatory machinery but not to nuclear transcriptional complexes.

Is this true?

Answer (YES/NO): NO